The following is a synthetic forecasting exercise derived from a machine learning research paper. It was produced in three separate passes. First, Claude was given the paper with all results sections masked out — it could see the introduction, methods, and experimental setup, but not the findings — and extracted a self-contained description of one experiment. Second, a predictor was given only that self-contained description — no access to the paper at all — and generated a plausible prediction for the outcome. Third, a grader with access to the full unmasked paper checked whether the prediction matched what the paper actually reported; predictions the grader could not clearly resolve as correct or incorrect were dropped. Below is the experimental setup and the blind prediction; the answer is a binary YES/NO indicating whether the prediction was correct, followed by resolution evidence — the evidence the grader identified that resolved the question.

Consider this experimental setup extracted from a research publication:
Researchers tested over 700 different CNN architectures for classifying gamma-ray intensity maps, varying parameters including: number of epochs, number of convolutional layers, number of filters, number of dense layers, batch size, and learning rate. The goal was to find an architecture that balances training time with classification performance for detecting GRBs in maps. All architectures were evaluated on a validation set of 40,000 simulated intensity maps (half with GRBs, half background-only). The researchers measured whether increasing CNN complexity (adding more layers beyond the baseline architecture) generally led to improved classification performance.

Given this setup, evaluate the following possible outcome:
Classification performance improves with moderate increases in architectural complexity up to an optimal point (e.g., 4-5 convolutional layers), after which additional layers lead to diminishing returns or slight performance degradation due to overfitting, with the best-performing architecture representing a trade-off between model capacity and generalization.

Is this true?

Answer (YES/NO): NO